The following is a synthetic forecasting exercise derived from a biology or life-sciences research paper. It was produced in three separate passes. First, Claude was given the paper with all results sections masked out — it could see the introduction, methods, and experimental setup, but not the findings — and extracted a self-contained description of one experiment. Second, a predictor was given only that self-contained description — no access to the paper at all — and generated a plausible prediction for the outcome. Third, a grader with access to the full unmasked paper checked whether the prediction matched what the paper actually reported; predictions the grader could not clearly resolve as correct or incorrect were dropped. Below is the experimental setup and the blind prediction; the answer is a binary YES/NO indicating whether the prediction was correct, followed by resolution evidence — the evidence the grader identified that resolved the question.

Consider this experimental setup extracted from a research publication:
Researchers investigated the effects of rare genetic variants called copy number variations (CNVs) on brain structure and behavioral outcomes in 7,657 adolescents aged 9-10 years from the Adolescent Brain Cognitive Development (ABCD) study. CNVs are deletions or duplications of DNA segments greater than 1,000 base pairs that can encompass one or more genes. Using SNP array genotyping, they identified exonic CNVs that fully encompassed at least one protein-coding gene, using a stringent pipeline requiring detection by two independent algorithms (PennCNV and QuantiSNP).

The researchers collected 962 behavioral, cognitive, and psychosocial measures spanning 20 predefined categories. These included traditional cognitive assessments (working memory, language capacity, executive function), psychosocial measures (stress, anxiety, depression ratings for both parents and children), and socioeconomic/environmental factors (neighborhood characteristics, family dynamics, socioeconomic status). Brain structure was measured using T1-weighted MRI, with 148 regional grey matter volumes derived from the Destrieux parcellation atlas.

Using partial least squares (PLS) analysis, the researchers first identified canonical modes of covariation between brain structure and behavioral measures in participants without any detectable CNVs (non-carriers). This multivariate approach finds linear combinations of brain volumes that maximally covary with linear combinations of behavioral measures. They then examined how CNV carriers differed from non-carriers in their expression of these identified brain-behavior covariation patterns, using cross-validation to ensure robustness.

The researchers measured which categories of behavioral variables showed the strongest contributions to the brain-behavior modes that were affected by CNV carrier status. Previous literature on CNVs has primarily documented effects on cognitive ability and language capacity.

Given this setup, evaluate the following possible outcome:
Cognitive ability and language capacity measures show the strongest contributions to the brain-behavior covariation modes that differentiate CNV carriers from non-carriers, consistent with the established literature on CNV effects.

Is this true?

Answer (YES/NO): NO